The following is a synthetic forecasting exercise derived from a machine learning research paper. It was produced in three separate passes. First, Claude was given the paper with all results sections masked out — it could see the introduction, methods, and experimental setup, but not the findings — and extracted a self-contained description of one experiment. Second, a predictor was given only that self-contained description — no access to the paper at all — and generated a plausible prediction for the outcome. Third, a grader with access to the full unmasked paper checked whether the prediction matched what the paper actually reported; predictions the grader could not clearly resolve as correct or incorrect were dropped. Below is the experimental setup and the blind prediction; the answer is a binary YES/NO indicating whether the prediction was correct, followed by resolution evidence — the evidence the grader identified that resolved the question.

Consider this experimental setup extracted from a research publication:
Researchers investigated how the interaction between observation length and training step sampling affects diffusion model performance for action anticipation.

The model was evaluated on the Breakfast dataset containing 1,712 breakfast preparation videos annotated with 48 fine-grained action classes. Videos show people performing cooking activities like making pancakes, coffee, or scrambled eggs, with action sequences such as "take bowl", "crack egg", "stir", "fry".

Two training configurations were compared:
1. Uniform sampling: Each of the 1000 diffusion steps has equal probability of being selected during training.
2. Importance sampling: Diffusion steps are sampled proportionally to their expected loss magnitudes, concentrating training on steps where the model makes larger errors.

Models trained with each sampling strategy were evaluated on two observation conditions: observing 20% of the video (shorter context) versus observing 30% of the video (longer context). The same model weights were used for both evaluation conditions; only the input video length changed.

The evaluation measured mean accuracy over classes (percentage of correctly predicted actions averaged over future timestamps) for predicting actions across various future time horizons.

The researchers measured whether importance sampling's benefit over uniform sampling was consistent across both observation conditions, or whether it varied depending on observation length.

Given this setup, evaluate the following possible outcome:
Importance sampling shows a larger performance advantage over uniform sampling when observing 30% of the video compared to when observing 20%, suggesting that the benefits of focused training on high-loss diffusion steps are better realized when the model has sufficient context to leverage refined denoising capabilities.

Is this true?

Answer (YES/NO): NO